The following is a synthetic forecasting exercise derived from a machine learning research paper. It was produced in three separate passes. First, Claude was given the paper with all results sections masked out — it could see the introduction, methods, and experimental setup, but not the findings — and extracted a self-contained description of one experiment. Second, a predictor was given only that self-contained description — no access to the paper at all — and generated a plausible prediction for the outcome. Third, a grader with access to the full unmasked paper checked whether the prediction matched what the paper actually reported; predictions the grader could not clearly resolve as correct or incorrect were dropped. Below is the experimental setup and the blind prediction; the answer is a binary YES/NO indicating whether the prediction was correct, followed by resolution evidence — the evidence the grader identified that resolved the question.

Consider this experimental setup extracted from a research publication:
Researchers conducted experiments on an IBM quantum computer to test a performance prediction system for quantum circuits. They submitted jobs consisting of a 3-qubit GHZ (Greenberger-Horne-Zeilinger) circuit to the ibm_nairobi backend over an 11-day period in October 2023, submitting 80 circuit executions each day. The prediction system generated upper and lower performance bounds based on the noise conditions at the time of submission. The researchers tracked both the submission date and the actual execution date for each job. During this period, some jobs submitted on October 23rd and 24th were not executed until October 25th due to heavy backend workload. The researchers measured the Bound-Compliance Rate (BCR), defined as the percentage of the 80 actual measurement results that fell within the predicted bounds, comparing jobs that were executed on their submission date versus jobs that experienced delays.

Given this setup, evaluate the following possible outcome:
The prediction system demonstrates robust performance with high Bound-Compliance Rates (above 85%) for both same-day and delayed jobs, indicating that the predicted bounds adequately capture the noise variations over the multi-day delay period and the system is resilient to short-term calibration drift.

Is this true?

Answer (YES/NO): NO